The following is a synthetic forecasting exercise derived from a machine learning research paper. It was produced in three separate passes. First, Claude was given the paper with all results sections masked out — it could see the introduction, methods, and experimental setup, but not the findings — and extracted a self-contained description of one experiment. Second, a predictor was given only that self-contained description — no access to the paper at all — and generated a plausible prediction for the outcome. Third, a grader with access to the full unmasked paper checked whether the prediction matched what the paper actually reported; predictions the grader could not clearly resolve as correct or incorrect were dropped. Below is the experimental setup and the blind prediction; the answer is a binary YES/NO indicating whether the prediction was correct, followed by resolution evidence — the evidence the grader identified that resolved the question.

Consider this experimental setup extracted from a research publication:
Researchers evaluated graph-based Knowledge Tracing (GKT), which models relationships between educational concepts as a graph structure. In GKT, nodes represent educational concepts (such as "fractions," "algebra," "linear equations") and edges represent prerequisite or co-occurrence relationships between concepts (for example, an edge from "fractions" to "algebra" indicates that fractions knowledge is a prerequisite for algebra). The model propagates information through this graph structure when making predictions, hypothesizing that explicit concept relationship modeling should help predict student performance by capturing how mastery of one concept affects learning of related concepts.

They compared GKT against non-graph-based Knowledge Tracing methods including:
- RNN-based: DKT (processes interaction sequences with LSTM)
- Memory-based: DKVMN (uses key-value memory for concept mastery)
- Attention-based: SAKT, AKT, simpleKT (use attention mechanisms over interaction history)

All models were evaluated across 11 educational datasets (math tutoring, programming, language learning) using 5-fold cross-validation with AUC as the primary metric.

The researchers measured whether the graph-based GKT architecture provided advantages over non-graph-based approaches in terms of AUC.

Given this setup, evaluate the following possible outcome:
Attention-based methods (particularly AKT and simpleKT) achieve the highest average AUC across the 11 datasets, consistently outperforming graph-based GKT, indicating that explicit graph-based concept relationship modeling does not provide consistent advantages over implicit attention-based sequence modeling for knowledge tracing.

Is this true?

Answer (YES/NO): YES